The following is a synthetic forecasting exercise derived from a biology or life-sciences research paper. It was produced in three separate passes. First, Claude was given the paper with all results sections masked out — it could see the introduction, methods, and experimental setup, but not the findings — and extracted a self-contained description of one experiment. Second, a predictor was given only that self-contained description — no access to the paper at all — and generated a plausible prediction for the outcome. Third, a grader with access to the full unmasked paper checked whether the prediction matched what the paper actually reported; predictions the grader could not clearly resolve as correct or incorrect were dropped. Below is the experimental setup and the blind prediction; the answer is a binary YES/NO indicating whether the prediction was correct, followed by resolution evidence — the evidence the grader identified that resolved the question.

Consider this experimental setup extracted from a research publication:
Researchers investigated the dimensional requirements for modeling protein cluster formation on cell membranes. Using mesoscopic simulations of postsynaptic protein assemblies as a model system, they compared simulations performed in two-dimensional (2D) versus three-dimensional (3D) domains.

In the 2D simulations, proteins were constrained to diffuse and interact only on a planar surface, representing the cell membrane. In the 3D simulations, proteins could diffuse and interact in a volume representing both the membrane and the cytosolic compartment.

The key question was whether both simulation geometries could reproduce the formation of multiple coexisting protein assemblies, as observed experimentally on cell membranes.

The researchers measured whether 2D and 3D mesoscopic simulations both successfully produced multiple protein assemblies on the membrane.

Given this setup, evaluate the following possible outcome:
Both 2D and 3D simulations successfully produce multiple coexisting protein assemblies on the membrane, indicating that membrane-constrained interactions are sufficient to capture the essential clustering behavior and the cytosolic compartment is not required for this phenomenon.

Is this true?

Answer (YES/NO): NO